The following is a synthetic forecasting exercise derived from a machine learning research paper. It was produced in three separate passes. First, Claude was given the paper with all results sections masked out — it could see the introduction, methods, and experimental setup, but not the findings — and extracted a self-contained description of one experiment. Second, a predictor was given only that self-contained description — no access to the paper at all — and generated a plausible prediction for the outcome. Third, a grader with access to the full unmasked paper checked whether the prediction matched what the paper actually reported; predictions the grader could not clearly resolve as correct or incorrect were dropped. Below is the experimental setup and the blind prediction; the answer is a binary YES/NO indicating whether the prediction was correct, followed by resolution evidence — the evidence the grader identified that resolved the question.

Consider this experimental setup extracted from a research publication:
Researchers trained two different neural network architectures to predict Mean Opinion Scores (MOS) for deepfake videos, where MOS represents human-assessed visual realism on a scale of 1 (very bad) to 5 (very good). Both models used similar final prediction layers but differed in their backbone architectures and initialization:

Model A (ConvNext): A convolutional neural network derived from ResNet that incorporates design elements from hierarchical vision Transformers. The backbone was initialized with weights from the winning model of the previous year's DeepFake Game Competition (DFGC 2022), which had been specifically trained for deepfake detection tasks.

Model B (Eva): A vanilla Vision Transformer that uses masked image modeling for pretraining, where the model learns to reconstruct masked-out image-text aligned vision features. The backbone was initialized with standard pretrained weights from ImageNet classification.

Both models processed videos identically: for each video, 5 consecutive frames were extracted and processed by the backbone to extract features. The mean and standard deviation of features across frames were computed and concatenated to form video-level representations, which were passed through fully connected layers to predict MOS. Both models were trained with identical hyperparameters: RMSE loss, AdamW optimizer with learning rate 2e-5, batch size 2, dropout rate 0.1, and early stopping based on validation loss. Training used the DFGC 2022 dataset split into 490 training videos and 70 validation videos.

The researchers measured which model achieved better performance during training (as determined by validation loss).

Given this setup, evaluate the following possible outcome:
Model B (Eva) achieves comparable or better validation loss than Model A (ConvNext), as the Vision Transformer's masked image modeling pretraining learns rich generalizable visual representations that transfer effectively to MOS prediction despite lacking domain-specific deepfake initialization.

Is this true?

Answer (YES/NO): NO